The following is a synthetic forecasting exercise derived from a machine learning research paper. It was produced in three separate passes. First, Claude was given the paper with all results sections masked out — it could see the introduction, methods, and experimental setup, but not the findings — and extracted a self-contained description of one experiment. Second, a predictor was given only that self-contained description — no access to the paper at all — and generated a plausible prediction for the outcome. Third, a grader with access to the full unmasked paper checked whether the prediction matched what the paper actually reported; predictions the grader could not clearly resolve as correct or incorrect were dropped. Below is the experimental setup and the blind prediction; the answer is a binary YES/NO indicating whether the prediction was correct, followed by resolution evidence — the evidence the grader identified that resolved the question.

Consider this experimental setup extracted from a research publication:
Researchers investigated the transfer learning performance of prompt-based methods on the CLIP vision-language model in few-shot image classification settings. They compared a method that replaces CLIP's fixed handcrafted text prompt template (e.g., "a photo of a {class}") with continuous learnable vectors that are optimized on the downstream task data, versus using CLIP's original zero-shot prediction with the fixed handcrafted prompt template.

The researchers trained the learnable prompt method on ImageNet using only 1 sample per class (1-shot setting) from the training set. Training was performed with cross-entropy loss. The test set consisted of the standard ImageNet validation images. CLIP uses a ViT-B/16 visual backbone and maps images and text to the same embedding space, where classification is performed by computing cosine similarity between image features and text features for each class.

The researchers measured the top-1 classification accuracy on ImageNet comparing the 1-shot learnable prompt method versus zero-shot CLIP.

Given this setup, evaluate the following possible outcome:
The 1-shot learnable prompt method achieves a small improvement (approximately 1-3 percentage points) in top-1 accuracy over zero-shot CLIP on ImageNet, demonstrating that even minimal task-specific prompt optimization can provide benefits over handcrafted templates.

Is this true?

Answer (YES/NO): NO